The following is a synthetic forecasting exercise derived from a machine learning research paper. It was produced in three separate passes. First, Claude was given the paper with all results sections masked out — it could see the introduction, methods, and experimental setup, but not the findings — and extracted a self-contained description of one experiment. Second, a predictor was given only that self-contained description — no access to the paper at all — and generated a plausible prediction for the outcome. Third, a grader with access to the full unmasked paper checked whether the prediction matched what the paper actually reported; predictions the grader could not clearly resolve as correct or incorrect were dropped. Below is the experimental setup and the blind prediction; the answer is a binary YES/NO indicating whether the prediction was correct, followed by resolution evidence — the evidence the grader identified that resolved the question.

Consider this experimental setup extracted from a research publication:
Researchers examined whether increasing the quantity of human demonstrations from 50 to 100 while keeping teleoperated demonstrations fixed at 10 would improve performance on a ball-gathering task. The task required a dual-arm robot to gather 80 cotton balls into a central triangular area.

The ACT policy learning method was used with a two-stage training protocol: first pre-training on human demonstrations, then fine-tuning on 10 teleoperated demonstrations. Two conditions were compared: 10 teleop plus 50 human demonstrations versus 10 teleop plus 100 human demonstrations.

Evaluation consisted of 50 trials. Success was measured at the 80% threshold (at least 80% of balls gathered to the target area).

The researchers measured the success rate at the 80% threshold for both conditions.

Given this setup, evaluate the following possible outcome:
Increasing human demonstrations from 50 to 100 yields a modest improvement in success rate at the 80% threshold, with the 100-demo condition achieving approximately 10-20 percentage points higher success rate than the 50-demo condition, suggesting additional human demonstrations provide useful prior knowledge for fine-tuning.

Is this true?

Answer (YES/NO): NO